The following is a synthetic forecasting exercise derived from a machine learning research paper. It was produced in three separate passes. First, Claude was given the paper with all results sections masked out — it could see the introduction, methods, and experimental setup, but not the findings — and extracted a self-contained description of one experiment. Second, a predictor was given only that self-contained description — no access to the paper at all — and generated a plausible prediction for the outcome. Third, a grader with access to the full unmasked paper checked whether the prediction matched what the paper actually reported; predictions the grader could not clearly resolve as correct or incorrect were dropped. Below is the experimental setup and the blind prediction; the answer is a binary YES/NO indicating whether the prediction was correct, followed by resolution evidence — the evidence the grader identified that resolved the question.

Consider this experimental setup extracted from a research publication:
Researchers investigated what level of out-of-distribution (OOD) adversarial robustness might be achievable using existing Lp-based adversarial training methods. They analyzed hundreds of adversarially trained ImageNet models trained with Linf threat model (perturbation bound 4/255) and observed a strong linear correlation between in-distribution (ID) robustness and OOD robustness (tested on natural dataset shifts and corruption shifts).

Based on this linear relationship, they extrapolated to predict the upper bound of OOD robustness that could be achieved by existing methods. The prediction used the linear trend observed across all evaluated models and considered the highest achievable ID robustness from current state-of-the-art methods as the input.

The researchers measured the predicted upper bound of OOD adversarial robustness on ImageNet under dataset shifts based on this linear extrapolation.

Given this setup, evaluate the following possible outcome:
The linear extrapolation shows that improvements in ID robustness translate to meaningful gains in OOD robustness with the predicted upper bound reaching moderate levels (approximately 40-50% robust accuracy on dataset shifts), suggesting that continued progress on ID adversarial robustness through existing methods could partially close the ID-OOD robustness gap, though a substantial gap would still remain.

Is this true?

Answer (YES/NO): NO